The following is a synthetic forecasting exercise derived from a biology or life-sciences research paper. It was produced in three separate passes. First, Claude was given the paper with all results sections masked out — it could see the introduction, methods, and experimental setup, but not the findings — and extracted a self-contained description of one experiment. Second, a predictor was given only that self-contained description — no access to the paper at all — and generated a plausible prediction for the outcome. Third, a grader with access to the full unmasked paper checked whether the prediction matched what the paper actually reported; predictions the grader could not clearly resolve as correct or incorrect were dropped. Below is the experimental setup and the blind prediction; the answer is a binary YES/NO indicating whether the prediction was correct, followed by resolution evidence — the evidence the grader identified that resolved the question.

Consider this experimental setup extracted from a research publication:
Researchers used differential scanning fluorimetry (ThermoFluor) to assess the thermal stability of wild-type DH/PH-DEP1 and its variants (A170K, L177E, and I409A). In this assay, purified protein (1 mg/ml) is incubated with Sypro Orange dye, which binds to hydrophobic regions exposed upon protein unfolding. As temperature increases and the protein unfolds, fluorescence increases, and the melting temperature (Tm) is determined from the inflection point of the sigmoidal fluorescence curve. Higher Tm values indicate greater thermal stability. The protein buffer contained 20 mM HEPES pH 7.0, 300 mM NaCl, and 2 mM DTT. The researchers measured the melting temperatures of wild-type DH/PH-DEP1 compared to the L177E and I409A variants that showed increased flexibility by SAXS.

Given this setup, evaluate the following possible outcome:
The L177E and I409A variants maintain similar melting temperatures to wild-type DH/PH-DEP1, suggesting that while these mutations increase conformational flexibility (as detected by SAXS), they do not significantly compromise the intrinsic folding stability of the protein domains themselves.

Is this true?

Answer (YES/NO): NO